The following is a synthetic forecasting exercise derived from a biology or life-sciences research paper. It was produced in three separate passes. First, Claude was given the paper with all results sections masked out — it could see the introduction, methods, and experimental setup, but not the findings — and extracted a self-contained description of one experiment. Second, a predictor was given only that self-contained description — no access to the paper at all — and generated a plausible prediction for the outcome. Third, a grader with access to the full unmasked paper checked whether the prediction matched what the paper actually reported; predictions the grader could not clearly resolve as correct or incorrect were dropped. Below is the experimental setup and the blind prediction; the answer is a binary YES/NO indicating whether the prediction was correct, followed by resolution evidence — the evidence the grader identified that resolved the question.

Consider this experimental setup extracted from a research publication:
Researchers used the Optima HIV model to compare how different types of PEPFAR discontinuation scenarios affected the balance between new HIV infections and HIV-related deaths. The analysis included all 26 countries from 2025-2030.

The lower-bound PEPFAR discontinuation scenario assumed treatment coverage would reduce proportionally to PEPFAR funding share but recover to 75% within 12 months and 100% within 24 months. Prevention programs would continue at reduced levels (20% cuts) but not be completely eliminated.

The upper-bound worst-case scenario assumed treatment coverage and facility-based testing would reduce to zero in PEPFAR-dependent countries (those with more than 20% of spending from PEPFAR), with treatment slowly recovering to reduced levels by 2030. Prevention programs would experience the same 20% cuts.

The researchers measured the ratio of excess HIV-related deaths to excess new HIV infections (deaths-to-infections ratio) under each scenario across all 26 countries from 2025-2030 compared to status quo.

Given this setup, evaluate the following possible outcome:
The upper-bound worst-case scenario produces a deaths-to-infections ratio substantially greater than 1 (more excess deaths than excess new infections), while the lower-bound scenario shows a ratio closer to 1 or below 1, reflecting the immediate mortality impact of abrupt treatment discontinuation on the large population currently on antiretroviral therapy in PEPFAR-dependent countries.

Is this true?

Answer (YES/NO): NO